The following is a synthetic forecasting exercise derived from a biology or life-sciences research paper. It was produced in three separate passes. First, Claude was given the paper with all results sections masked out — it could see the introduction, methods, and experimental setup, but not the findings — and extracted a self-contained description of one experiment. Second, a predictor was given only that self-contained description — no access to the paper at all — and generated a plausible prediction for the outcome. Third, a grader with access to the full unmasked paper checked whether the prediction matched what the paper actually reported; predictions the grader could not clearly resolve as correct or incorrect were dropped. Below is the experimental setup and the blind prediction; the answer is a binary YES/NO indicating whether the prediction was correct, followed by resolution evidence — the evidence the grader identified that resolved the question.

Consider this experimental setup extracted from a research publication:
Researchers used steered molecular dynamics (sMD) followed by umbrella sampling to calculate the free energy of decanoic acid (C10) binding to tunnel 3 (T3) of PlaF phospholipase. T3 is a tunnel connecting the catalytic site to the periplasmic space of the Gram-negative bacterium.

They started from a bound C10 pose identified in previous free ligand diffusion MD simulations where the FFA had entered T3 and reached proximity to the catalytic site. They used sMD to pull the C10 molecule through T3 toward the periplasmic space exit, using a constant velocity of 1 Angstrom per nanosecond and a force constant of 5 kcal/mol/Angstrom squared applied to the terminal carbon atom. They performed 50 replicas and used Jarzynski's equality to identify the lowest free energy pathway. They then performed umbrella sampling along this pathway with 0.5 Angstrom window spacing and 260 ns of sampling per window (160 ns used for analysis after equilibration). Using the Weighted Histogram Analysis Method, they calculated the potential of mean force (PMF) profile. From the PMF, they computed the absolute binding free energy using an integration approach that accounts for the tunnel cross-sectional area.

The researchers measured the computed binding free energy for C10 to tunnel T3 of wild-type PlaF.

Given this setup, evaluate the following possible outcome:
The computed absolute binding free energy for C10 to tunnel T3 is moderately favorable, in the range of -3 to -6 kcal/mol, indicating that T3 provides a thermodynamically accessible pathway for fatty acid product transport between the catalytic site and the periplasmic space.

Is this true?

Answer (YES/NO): YES